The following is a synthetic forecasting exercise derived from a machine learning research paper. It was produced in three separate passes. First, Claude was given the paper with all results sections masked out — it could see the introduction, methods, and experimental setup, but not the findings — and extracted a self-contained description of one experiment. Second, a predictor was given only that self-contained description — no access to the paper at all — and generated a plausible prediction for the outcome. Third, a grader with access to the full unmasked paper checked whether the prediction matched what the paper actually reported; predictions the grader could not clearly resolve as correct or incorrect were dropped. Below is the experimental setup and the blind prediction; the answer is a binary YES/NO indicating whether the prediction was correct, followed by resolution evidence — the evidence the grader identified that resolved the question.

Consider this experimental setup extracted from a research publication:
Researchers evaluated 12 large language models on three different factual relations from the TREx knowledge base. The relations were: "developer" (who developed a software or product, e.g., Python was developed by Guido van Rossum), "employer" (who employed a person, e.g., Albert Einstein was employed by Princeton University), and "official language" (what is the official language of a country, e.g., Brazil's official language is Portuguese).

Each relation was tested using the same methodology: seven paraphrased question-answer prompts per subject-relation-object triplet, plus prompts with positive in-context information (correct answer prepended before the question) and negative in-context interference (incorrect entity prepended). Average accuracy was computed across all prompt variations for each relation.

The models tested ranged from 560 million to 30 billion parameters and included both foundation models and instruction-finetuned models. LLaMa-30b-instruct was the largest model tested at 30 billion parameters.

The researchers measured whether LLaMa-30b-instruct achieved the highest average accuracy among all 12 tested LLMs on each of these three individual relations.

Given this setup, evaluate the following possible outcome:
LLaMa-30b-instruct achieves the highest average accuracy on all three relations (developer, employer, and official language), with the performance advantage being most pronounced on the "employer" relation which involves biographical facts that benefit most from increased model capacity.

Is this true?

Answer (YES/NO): NO